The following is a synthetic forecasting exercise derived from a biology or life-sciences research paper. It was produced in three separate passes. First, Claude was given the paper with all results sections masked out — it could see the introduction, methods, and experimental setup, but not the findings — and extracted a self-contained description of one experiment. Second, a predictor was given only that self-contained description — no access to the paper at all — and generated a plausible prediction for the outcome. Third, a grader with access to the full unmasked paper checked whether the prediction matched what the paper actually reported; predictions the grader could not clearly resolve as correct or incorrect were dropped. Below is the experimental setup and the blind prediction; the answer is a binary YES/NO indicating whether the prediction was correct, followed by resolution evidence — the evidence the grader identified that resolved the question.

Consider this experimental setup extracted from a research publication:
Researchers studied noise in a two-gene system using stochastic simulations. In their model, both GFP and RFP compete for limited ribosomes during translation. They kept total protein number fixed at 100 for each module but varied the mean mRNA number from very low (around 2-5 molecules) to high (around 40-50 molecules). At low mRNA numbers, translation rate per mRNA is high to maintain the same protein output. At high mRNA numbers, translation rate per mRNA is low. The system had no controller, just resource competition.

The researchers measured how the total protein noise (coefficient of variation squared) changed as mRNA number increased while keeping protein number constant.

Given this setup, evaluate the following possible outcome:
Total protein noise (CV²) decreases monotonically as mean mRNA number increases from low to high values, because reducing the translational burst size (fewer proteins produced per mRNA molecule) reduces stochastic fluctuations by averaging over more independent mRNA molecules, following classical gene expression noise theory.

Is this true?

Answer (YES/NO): YES